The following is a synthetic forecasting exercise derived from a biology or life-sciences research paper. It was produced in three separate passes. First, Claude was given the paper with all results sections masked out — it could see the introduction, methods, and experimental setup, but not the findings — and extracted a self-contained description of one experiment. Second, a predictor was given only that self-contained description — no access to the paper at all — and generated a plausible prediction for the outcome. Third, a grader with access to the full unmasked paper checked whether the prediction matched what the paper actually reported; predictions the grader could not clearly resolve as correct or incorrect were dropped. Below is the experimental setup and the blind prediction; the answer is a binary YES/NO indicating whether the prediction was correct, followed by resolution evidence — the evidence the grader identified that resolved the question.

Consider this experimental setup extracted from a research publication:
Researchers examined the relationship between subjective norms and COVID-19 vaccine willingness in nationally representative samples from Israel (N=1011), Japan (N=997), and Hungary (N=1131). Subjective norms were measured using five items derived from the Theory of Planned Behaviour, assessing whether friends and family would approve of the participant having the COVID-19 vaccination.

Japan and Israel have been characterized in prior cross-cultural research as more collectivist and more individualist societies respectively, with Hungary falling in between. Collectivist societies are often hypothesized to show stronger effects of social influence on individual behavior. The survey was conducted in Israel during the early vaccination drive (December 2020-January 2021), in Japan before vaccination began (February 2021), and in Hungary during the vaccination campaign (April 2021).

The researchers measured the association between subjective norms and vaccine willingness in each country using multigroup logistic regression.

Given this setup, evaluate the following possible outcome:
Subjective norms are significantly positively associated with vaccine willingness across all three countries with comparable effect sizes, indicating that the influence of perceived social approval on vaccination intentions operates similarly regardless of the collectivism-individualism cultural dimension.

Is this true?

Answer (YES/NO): NO